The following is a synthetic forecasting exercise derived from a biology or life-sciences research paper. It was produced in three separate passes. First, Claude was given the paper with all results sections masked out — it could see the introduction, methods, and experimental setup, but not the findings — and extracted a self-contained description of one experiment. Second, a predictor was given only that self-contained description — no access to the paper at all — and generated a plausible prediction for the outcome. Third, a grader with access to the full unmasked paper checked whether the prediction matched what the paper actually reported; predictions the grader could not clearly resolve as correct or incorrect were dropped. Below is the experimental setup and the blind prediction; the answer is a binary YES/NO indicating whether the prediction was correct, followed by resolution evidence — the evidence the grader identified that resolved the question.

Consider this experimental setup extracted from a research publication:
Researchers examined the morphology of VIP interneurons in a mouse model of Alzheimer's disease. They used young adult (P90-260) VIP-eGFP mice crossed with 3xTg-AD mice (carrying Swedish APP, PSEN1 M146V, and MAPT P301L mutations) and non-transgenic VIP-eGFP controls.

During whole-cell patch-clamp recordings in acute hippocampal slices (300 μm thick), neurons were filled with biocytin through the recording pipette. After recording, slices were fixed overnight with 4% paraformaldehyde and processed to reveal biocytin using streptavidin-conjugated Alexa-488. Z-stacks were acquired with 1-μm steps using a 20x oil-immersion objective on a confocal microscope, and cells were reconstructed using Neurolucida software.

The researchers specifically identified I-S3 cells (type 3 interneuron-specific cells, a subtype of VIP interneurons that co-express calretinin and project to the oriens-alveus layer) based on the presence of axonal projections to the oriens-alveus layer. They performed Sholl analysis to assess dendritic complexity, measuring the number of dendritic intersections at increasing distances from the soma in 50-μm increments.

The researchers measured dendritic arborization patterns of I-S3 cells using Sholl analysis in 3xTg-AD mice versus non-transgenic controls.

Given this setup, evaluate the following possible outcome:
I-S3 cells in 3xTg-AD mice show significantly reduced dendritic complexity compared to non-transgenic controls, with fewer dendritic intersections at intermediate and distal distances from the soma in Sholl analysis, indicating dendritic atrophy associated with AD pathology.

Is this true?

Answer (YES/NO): NO